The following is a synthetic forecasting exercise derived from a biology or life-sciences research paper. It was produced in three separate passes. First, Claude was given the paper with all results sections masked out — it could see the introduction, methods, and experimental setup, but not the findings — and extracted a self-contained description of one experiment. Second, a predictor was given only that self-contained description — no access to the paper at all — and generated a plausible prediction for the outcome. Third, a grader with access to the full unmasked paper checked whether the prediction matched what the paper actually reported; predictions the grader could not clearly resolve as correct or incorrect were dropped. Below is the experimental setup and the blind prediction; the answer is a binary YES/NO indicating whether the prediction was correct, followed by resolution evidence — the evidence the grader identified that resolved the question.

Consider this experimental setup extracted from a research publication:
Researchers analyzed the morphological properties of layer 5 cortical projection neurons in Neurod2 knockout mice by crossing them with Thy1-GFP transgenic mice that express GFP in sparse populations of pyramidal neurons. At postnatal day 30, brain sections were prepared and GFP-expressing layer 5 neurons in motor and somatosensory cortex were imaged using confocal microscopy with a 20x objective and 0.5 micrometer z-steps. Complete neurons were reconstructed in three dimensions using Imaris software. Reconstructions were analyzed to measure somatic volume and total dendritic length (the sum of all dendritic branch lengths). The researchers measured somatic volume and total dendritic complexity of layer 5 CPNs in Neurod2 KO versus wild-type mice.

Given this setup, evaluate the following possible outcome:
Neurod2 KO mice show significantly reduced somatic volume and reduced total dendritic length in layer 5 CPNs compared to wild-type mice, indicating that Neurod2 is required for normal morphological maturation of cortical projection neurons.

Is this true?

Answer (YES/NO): NO